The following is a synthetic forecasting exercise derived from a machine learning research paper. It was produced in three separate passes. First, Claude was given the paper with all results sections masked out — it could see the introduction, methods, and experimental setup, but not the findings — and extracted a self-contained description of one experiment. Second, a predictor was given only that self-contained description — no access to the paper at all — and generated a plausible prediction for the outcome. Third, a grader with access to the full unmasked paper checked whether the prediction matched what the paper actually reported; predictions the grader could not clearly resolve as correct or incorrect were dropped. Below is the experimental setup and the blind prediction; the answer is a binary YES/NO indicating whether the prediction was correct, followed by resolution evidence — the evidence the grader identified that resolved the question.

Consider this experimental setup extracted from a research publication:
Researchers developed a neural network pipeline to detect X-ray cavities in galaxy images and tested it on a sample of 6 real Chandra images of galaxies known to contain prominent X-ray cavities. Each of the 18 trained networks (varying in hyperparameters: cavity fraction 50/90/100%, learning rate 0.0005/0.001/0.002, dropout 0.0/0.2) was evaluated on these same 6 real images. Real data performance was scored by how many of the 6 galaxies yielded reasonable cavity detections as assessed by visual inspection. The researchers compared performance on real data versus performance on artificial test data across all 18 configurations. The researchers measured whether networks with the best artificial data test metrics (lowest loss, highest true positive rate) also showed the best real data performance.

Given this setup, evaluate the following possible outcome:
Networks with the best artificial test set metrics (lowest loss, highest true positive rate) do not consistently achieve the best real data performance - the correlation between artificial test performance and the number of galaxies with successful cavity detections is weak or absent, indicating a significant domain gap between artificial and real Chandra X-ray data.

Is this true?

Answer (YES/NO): NO